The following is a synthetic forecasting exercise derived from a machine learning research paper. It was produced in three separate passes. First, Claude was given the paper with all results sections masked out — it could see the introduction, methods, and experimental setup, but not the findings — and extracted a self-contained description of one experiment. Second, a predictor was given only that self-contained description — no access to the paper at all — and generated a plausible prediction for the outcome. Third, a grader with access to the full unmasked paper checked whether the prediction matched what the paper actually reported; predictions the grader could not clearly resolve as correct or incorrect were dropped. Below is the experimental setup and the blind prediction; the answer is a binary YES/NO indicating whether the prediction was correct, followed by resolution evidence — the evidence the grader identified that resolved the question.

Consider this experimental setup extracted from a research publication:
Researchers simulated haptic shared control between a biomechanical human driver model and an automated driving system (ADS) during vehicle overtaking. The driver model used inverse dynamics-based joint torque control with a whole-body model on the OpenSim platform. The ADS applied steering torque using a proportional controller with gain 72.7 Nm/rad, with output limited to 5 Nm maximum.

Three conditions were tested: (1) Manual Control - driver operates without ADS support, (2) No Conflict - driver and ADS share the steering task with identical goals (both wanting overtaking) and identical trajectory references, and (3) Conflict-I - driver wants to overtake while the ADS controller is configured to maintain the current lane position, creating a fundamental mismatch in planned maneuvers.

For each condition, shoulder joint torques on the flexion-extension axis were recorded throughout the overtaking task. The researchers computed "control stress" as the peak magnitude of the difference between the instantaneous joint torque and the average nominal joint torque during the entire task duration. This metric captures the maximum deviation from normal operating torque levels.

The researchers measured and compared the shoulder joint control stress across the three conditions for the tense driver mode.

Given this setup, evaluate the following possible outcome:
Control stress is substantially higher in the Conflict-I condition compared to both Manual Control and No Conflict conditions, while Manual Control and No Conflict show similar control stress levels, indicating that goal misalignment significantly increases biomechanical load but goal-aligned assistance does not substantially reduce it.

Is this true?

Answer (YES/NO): NO